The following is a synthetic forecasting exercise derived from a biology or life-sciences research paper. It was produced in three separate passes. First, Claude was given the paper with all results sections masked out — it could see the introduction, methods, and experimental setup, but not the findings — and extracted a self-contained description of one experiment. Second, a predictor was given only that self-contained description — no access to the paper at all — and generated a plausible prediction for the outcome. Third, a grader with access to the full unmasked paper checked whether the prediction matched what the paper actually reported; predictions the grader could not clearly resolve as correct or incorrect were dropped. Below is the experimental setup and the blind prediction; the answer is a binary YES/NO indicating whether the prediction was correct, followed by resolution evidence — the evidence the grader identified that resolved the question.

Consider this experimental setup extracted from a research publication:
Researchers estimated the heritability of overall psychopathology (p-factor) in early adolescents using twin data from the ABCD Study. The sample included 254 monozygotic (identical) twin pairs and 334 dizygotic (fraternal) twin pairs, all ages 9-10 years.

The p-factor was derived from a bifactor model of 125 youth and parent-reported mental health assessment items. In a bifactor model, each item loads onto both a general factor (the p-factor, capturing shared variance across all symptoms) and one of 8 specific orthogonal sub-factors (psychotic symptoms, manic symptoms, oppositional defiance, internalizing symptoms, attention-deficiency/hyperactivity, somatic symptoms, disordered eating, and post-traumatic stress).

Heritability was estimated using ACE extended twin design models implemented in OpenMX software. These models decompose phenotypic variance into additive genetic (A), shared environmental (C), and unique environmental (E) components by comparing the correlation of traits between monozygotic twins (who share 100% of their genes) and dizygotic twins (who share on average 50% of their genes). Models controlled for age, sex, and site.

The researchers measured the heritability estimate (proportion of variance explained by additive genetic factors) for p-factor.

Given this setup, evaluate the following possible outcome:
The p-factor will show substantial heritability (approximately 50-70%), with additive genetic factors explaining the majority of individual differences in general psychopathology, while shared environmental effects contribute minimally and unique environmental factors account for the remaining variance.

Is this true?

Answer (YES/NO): NO